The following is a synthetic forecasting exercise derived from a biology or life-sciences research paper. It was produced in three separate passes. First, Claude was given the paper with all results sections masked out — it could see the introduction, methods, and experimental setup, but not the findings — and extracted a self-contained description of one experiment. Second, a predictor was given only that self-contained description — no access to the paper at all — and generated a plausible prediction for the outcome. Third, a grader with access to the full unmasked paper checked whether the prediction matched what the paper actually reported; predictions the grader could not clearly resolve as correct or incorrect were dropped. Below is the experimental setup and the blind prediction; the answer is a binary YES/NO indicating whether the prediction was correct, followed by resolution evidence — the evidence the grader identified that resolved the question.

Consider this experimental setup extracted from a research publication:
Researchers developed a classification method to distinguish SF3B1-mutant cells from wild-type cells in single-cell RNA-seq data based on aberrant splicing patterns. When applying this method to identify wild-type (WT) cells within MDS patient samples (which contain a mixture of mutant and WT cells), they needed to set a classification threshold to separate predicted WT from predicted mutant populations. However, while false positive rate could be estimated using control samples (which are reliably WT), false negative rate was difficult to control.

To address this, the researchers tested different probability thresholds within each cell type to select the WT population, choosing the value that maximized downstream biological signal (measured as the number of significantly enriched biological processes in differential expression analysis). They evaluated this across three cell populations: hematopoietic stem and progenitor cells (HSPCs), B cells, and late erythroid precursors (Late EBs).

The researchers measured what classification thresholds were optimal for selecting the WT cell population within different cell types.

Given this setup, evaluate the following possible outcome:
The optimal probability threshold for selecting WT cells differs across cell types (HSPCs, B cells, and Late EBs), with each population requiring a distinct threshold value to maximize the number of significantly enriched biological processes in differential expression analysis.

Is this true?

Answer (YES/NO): NO